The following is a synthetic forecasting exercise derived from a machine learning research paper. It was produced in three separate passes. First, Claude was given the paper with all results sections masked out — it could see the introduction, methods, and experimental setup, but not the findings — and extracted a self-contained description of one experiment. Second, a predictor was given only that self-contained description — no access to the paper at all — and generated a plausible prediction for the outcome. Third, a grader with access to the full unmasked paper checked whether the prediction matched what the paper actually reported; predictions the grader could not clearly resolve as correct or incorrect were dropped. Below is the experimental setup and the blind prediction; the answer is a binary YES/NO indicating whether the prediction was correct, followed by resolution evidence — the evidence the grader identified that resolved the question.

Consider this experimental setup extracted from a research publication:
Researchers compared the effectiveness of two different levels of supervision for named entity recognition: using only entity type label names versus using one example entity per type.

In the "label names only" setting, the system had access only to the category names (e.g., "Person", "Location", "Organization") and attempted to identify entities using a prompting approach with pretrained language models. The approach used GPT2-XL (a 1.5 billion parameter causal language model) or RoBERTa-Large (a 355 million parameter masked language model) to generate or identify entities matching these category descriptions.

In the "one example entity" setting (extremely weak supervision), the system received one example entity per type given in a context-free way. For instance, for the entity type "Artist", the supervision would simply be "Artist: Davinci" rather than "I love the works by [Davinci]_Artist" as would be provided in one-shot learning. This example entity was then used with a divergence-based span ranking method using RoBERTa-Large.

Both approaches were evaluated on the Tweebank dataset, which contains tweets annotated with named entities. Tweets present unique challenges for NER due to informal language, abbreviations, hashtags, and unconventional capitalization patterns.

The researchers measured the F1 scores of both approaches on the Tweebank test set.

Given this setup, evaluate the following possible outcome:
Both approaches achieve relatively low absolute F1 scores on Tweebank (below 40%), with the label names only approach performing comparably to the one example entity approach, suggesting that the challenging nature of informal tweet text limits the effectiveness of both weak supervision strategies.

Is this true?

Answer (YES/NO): NO